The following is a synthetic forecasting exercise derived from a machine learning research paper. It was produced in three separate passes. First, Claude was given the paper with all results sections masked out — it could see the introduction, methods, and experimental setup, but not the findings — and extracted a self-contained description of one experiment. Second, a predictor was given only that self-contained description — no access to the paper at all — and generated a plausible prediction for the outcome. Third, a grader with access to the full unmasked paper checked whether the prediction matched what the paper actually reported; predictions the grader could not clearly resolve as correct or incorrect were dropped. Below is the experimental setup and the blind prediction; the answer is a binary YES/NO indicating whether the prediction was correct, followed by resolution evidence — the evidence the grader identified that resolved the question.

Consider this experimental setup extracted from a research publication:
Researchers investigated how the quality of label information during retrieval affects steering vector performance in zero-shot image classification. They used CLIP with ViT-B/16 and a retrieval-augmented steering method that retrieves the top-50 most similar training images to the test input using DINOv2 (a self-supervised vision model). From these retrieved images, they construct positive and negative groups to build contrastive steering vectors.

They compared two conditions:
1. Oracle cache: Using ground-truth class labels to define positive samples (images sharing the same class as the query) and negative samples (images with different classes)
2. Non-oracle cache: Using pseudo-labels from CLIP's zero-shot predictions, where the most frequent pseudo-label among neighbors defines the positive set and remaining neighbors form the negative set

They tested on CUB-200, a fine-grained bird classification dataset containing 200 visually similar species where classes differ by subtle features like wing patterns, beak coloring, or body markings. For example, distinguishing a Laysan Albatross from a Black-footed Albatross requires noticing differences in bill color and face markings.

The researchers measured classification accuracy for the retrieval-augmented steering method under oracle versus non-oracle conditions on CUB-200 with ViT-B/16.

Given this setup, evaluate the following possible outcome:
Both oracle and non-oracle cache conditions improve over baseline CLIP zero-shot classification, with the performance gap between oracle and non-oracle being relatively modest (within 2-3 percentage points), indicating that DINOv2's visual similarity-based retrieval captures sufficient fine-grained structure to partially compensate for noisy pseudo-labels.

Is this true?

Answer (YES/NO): NO